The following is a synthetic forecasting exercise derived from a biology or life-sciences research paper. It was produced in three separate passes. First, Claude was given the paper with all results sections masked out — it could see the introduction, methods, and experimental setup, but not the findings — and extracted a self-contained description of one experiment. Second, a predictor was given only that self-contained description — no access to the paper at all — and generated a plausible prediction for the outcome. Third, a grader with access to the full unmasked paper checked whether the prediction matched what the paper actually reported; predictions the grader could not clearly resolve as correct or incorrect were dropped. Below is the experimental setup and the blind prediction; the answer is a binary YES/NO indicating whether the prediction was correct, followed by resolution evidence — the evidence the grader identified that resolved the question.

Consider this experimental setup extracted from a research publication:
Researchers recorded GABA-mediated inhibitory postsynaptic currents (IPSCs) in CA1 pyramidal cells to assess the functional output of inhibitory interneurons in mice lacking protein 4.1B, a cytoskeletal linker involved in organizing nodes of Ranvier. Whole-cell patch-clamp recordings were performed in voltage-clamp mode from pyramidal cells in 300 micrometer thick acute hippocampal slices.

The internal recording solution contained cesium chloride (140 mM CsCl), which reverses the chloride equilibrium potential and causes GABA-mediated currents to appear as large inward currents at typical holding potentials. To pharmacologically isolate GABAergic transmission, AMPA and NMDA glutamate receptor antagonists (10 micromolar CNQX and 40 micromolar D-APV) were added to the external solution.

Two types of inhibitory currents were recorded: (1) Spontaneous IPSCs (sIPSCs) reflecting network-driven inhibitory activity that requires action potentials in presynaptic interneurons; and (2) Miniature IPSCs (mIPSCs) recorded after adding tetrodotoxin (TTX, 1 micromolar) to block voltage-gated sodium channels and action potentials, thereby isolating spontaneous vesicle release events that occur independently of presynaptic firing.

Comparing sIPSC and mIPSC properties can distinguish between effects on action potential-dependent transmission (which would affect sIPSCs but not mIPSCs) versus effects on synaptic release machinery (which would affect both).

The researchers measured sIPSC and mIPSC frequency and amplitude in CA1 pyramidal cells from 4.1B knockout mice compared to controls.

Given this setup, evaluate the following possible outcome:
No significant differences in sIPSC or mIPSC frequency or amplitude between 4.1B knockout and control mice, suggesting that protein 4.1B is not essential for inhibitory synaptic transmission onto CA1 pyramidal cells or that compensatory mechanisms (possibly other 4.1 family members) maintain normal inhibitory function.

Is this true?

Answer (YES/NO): NO